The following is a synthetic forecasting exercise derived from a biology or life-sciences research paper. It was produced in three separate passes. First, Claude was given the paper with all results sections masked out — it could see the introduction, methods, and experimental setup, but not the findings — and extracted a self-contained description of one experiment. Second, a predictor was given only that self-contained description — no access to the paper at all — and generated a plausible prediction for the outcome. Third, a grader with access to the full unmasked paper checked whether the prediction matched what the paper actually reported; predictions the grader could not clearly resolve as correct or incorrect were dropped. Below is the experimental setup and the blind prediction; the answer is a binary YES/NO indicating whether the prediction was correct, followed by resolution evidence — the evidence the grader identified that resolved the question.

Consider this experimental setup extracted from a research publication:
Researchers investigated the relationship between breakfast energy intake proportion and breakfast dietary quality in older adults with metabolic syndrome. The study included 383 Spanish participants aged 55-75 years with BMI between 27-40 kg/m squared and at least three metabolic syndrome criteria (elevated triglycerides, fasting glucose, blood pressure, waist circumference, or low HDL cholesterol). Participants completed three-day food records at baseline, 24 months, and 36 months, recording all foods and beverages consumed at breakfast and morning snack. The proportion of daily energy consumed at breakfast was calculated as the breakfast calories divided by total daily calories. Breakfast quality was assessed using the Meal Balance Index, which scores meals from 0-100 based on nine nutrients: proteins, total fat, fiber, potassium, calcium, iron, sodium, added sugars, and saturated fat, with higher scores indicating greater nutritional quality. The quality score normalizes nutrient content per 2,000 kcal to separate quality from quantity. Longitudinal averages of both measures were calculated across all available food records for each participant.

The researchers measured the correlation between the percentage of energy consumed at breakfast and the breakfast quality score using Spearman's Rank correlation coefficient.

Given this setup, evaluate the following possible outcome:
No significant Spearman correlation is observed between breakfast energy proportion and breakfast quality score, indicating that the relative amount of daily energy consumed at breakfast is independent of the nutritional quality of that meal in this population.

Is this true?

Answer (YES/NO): YES